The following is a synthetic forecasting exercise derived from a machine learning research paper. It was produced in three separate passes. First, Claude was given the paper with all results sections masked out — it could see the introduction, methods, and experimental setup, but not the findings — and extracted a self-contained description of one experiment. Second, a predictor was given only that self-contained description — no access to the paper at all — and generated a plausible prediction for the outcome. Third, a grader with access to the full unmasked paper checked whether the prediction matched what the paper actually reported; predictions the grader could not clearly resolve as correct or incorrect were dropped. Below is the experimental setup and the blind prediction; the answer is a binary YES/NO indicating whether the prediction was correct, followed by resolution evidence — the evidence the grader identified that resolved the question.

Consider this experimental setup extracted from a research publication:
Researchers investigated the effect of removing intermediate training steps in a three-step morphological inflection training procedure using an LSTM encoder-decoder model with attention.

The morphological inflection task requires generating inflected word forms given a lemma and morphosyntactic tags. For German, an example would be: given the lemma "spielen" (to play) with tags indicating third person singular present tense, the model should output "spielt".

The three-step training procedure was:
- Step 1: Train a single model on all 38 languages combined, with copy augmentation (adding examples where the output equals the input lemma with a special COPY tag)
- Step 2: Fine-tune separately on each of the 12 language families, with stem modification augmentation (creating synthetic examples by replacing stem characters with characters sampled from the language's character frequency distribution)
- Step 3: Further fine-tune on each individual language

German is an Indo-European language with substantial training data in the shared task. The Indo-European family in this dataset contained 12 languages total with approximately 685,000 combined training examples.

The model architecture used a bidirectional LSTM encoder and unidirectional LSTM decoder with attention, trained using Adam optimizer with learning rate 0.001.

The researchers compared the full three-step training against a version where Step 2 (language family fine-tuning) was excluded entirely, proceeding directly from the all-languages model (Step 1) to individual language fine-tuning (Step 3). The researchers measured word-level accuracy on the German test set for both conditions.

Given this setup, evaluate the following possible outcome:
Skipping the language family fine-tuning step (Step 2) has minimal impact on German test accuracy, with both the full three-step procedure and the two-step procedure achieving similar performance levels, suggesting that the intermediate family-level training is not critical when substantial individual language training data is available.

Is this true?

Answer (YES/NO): NO